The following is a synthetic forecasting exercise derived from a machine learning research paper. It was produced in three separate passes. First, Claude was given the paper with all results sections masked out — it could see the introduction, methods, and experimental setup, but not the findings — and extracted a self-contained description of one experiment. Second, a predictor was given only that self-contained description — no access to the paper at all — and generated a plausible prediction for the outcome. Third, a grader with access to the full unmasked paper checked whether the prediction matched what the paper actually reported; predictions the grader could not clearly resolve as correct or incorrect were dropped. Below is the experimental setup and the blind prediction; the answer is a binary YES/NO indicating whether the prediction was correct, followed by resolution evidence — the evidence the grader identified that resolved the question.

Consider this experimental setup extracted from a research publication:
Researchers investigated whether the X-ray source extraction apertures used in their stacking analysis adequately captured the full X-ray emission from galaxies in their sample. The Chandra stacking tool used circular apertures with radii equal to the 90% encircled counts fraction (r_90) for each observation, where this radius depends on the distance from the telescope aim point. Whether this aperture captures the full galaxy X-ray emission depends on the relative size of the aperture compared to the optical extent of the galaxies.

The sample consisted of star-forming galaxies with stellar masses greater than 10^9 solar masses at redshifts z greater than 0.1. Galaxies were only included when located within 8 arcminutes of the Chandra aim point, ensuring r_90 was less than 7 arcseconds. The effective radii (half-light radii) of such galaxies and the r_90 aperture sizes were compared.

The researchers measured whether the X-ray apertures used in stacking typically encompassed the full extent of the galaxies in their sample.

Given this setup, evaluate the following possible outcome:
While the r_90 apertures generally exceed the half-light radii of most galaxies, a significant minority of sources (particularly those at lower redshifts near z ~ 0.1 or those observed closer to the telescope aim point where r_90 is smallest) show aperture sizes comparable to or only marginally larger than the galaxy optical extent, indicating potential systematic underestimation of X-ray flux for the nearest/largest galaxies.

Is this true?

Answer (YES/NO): NO